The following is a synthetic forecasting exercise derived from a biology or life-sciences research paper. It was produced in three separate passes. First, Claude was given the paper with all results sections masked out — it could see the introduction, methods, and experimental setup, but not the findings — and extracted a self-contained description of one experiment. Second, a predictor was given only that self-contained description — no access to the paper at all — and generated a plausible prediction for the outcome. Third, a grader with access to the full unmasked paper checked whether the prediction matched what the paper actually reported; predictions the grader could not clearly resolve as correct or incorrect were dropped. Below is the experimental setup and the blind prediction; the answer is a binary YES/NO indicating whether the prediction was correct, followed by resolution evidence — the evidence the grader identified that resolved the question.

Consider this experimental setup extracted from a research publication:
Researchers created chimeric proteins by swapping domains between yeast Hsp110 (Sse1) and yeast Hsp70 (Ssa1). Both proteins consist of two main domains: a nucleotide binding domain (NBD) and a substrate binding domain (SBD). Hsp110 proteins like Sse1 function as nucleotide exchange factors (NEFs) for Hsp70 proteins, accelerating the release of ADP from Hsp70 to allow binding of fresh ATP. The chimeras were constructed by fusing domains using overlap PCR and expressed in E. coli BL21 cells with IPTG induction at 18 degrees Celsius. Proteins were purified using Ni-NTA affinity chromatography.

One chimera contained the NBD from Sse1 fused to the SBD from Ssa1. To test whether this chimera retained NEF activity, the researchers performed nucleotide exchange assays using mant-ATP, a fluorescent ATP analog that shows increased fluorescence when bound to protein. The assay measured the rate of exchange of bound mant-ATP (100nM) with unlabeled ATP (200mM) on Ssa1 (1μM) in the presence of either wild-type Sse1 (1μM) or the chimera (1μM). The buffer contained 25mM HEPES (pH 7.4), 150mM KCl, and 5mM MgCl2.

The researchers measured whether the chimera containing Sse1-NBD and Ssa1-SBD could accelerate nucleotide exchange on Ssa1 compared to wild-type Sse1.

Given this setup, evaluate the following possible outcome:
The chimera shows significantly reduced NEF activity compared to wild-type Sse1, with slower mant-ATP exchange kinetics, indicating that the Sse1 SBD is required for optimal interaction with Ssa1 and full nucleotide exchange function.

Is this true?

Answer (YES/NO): NO